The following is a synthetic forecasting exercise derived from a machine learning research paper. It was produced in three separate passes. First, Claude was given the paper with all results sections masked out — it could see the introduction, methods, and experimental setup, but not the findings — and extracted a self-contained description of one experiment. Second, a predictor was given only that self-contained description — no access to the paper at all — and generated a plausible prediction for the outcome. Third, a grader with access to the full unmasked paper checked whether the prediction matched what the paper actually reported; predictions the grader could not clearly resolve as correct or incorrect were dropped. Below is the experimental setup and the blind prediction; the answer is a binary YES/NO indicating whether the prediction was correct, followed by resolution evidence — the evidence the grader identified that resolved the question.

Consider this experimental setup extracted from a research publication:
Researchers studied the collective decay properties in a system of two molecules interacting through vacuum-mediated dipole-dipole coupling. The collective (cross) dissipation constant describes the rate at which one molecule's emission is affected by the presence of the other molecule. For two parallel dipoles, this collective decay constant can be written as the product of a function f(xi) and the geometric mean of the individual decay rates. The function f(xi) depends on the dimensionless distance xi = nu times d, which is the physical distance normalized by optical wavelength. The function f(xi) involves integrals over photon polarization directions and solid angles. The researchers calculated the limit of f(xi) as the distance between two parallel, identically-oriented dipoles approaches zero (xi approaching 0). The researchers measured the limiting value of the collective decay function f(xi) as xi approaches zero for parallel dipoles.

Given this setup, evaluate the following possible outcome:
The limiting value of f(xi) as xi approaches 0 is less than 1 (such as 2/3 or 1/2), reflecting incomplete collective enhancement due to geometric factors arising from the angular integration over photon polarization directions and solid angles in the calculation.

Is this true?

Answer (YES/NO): NO